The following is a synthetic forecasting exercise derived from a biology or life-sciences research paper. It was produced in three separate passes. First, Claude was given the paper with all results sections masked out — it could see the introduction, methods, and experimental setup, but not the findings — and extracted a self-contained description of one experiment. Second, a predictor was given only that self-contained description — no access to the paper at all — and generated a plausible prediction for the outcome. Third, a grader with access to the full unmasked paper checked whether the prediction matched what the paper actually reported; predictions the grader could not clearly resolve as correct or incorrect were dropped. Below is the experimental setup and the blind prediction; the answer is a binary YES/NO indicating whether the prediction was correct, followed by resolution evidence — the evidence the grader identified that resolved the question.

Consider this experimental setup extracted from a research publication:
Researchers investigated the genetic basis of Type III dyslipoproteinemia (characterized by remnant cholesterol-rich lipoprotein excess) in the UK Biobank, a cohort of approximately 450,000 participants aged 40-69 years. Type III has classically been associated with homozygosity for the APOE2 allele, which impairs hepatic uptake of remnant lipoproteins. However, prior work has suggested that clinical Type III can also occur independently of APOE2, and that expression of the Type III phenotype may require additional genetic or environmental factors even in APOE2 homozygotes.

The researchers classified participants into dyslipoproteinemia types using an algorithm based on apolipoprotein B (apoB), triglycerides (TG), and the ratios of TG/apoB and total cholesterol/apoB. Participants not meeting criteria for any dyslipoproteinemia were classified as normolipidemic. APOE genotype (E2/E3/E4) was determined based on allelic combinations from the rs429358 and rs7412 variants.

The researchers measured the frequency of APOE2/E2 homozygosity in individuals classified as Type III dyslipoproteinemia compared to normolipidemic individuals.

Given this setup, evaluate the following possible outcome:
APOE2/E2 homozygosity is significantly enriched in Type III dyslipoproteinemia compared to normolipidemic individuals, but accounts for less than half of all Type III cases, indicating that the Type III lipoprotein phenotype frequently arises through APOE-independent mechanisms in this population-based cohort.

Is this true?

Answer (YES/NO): YES